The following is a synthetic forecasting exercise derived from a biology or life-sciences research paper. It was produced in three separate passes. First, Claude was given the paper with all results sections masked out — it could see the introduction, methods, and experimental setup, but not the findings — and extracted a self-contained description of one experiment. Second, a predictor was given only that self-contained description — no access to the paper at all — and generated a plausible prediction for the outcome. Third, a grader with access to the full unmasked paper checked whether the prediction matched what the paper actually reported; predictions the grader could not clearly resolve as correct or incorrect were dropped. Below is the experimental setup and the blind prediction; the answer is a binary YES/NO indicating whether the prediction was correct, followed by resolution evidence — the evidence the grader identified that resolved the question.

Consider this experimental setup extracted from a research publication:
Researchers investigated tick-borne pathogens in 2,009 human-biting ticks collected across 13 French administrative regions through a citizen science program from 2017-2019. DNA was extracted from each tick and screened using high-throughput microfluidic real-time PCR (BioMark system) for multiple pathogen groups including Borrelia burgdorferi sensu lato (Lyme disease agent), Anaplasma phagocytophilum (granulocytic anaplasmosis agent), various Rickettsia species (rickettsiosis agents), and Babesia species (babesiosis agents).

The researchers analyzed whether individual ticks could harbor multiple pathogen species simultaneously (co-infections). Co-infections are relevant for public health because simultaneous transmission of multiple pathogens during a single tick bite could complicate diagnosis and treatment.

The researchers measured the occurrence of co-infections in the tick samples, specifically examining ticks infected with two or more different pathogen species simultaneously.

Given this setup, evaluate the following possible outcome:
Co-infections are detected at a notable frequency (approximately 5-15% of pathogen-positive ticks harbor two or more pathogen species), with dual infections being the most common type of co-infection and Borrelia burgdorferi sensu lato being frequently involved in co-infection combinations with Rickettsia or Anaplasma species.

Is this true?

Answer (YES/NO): NO